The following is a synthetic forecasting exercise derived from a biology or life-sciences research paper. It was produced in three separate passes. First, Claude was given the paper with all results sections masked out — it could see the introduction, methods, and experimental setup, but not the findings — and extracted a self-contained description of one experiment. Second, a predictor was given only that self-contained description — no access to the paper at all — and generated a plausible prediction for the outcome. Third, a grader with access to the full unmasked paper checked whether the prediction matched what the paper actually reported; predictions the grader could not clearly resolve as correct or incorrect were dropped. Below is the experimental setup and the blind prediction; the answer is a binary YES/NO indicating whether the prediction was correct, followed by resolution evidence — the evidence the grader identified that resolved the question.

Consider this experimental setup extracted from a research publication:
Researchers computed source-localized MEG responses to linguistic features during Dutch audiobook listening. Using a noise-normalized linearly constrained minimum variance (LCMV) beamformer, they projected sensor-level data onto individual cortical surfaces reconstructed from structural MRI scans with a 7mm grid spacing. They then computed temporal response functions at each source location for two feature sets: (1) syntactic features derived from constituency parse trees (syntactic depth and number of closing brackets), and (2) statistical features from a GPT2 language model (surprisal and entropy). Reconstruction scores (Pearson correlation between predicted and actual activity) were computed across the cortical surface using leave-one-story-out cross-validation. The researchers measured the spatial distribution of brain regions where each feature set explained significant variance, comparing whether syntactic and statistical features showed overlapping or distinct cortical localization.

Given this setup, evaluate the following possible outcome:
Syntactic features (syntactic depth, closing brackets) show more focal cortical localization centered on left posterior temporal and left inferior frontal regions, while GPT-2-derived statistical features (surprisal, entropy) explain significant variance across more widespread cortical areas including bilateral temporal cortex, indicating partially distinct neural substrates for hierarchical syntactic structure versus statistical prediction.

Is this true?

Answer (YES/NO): NO